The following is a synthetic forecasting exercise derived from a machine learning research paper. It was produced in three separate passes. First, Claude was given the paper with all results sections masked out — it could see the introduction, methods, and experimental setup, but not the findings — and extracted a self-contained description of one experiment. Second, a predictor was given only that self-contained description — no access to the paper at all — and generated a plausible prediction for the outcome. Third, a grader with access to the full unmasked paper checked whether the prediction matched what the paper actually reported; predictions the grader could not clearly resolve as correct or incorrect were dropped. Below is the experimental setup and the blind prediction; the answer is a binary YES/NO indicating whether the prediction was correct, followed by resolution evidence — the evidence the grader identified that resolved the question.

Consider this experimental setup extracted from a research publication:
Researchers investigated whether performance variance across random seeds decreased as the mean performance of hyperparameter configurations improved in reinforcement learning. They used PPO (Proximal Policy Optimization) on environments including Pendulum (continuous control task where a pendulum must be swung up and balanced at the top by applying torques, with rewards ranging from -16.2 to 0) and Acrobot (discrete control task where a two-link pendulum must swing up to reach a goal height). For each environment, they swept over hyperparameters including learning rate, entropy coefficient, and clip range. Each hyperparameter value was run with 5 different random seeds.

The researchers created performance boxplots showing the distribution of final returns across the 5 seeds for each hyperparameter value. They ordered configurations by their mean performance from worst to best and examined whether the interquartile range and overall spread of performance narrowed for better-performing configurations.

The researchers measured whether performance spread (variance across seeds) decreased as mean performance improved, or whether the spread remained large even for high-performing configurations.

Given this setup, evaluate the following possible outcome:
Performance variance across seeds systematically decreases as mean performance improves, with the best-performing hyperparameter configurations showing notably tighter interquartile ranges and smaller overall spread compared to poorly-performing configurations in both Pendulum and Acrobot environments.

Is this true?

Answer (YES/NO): NO